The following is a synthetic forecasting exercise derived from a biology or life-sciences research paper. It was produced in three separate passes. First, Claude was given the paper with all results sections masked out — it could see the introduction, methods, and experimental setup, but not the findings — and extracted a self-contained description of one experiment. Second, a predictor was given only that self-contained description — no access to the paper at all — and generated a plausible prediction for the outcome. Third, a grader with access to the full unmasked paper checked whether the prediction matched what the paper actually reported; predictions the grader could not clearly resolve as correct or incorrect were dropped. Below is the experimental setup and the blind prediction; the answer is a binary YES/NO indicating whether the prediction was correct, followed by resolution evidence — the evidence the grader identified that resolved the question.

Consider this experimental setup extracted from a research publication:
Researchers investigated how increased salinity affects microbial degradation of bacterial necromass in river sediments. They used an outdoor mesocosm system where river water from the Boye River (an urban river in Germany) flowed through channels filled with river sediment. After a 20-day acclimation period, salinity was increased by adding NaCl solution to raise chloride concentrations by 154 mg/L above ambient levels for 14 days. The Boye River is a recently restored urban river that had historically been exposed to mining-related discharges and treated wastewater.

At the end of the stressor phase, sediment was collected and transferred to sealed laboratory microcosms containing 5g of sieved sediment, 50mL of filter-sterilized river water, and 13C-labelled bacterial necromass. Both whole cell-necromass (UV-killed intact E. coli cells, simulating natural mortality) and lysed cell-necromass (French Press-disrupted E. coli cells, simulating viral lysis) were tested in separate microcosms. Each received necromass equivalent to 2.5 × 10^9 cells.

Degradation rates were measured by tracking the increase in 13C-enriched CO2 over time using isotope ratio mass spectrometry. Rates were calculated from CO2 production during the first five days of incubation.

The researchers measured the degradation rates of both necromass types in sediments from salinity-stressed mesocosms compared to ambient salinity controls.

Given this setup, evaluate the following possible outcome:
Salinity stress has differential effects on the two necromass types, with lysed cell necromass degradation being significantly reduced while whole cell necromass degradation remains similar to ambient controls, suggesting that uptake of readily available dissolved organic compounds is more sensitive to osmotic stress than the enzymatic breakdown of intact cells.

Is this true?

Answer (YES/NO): NO